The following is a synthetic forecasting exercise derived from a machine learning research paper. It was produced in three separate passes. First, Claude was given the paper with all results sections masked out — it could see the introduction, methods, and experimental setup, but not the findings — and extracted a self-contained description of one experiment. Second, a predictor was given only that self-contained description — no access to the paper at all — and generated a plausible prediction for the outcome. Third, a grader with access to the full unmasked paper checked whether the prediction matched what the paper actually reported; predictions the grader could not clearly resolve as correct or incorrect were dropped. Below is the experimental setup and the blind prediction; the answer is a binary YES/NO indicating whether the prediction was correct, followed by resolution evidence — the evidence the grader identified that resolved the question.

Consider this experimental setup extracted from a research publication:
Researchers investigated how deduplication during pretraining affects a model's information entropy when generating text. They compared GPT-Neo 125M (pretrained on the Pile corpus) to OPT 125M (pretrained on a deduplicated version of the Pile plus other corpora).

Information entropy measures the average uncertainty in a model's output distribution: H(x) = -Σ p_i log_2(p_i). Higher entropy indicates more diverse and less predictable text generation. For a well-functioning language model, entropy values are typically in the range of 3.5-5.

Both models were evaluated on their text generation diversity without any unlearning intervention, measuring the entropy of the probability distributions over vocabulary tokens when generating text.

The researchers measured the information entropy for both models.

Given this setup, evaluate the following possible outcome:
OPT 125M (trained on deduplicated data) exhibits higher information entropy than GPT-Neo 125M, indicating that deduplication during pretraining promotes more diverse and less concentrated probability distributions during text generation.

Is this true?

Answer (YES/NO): NO